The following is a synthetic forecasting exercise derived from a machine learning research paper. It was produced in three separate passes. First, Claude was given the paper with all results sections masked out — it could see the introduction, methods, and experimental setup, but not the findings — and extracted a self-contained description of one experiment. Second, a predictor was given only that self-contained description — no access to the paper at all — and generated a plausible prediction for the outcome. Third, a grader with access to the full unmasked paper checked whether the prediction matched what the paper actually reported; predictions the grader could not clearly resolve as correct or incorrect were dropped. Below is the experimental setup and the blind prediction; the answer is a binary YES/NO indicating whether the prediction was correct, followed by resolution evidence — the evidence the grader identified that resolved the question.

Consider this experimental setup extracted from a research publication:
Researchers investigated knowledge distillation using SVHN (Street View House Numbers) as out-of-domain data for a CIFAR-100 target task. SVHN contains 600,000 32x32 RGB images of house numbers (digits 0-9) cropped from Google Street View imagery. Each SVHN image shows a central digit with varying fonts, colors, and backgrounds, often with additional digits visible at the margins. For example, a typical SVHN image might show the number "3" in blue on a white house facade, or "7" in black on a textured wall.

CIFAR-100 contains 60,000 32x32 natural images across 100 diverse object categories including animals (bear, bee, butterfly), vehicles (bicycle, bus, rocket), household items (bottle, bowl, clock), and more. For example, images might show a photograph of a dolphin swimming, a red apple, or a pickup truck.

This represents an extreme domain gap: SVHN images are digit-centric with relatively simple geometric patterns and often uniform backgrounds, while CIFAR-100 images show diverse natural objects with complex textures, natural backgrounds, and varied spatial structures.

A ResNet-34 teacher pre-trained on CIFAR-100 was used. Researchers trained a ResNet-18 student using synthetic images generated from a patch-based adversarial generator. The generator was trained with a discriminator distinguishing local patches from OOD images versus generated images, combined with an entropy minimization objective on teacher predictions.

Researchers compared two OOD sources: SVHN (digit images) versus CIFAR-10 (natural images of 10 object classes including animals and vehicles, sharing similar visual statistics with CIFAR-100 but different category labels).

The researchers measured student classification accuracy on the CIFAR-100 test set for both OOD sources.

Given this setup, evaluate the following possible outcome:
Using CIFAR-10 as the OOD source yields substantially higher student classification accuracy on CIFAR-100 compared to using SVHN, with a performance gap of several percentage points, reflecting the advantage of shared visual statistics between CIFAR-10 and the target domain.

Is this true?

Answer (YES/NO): NO